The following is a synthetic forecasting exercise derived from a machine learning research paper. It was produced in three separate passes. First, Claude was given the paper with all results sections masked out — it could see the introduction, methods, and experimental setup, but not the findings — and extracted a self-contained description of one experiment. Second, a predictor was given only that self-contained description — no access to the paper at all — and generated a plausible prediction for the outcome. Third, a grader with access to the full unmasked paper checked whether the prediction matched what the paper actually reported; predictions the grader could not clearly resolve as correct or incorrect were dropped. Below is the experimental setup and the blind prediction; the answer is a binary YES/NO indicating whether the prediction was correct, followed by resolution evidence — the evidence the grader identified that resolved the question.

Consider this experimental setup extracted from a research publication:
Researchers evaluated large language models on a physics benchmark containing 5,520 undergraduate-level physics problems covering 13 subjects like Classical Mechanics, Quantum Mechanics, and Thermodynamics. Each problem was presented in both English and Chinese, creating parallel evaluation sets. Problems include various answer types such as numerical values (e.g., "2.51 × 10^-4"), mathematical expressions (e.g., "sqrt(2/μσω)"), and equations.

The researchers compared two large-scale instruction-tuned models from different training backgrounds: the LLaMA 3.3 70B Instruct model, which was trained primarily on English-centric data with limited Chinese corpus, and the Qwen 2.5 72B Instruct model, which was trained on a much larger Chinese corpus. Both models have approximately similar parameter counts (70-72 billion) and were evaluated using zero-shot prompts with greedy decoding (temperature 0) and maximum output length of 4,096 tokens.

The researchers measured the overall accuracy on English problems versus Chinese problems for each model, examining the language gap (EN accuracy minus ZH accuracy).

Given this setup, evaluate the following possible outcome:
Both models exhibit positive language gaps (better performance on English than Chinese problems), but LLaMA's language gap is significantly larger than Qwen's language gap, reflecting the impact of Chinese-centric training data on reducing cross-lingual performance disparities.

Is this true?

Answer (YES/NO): NO